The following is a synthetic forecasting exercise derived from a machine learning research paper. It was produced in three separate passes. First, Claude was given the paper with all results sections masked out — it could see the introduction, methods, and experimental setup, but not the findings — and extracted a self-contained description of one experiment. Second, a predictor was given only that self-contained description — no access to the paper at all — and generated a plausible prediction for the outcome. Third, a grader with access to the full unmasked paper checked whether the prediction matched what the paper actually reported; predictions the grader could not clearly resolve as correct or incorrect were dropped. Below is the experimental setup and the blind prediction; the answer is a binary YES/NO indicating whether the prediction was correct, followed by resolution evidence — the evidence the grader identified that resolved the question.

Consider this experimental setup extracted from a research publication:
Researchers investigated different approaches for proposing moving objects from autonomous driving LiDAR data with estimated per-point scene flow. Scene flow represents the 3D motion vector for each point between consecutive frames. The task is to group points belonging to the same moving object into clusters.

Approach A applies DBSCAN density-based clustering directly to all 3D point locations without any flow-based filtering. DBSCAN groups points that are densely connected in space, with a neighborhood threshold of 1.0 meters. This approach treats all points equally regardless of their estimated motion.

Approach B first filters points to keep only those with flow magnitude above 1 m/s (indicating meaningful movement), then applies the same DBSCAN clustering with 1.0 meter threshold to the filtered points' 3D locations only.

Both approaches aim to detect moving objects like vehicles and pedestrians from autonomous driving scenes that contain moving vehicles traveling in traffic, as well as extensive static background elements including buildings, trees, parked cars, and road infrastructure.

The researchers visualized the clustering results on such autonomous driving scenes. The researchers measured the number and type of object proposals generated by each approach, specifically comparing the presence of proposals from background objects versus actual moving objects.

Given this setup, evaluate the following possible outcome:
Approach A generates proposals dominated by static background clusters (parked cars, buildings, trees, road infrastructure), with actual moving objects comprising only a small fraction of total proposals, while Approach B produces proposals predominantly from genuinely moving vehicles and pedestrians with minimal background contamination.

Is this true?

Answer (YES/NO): YES